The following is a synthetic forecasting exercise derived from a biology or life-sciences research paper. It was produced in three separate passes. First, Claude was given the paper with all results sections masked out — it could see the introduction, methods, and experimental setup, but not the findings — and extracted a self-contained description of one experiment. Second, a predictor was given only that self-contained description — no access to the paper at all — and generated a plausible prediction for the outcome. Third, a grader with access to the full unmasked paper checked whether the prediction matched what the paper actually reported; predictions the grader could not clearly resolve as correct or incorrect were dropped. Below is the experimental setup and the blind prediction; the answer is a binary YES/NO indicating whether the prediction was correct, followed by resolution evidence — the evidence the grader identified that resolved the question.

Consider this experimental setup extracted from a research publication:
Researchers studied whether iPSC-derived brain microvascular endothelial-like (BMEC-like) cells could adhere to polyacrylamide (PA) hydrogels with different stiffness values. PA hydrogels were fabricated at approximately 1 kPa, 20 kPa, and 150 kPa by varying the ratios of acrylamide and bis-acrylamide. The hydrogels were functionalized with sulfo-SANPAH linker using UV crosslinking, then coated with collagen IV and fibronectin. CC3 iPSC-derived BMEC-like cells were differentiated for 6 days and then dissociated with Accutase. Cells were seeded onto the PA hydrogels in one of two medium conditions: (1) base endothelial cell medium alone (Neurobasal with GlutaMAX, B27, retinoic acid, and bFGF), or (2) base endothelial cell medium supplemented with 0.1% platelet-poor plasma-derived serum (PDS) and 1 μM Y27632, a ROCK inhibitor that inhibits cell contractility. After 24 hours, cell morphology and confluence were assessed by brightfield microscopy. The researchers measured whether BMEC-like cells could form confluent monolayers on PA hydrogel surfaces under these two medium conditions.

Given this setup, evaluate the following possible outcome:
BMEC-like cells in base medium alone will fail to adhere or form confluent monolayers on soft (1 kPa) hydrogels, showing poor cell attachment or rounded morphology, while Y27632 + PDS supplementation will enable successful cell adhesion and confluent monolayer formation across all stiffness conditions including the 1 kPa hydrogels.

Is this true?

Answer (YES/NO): NO